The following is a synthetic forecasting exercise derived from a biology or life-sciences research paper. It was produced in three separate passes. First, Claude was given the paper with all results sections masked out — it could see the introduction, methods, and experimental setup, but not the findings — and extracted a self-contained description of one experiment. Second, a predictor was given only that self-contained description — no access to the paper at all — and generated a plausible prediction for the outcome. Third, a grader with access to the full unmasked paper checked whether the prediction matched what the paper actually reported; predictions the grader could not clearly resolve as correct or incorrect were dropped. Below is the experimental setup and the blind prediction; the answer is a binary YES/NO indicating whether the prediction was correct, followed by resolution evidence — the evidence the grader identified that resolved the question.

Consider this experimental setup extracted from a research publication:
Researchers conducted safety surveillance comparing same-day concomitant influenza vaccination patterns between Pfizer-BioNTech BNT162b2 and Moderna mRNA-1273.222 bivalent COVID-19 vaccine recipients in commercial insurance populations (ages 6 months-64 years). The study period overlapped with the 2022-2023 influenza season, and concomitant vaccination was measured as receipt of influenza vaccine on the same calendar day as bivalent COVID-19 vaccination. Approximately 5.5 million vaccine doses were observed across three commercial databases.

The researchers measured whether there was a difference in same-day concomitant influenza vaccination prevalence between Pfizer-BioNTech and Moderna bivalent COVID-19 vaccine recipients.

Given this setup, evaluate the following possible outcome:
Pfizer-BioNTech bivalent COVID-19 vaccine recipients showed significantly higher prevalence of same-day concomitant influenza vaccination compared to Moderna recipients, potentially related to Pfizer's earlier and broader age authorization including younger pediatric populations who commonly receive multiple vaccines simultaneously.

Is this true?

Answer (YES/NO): NO